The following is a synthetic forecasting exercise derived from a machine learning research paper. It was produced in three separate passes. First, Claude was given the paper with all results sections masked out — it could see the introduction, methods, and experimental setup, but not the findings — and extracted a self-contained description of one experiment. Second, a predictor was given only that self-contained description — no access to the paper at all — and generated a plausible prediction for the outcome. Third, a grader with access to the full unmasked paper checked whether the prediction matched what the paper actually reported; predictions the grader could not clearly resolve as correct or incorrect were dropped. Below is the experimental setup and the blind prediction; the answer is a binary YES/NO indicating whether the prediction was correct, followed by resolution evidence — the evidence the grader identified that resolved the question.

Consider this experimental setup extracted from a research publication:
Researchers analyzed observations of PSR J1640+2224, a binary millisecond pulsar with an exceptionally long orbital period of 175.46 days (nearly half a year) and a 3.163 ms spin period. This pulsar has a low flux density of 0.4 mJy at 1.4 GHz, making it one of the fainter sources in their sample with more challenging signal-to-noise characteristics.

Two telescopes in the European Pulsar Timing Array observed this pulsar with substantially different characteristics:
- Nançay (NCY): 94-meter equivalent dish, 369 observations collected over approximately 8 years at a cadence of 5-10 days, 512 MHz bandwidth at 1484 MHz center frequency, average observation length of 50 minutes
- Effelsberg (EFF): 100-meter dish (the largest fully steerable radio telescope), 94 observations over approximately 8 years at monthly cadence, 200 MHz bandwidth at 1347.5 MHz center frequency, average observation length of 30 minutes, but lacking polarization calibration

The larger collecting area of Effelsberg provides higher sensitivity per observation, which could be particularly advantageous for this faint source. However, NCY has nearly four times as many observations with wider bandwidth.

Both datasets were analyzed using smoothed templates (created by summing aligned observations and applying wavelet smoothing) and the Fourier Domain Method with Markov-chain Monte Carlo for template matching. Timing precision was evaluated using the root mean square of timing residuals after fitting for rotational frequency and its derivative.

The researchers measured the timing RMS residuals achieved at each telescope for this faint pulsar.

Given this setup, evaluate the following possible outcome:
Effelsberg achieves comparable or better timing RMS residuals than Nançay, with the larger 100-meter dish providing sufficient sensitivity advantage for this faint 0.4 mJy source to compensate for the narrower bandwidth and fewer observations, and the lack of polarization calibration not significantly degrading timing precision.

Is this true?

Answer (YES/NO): NO